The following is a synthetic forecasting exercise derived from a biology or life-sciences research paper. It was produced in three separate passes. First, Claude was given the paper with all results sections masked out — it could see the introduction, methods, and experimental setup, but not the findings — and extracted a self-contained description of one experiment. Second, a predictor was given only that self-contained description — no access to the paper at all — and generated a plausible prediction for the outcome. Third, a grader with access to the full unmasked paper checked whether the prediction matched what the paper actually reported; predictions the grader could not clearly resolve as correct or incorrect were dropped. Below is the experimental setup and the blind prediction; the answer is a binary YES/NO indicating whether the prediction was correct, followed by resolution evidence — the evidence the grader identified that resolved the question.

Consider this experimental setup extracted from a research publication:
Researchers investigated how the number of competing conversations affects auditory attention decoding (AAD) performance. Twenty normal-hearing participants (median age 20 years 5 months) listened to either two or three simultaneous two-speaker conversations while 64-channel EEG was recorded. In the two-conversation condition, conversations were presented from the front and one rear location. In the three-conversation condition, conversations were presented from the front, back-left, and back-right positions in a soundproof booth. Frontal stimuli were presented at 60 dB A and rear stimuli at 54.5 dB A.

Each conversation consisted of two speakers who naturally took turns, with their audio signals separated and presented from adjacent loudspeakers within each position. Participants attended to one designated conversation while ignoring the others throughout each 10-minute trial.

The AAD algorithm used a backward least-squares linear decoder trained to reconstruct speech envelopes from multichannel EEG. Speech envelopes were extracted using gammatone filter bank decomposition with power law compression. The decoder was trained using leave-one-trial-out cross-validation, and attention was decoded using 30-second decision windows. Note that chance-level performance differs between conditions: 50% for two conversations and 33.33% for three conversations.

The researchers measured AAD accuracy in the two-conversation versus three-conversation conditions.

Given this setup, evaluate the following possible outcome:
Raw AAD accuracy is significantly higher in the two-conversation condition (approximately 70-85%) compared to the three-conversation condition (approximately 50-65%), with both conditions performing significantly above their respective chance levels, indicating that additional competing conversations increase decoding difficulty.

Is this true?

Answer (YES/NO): YES